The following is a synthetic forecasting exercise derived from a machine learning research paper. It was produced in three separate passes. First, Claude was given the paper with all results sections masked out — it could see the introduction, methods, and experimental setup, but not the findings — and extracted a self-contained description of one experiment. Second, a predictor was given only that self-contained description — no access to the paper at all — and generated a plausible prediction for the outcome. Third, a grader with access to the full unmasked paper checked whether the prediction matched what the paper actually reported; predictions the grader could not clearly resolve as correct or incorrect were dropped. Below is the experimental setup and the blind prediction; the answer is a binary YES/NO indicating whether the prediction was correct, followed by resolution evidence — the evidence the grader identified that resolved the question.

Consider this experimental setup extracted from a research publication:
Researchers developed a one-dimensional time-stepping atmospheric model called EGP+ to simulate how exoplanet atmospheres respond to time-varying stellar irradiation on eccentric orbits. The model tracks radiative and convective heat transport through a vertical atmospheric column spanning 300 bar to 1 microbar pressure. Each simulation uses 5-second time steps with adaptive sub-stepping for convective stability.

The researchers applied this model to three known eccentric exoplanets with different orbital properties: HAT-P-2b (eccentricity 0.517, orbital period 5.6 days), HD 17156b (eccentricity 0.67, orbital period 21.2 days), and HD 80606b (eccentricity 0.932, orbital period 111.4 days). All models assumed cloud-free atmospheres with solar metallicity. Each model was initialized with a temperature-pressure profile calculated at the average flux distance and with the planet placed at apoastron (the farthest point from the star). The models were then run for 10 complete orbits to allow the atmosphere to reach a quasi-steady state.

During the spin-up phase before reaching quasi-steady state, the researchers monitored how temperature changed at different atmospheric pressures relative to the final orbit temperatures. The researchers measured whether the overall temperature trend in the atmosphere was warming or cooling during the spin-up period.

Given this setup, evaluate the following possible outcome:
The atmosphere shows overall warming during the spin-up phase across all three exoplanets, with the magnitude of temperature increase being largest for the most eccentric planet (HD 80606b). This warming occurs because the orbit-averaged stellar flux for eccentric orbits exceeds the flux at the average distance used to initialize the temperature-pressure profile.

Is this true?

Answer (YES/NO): NO